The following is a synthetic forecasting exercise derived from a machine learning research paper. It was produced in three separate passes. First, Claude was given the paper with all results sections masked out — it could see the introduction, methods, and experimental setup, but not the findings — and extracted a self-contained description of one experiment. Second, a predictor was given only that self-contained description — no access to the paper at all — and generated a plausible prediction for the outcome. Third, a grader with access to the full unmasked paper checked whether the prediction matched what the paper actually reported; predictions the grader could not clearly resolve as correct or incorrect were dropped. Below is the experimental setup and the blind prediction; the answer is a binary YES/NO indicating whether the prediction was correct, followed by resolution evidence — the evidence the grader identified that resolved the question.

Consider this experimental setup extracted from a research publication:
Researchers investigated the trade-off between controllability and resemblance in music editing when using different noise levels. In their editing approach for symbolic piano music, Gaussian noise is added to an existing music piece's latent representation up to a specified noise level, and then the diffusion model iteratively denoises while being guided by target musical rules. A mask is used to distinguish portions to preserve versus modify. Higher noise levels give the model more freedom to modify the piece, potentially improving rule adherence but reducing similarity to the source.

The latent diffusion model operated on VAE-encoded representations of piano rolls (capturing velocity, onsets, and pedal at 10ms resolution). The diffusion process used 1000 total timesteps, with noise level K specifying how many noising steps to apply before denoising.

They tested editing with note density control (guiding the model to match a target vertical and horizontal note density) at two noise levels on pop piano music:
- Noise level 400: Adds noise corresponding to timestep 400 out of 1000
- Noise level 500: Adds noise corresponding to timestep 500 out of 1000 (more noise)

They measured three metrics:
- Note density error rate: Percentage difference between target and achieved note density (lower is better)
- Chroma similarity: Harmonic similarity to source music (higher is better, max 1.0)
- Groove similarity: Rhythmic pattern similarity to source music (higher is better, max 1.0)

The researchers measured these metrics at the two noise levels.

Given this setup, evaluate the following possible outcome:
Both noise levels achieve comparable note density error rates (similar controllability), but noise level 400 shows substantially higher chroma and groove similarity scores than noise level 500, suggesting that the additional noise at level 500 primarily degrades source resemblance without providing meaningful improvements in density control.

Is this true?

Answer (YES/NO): NO